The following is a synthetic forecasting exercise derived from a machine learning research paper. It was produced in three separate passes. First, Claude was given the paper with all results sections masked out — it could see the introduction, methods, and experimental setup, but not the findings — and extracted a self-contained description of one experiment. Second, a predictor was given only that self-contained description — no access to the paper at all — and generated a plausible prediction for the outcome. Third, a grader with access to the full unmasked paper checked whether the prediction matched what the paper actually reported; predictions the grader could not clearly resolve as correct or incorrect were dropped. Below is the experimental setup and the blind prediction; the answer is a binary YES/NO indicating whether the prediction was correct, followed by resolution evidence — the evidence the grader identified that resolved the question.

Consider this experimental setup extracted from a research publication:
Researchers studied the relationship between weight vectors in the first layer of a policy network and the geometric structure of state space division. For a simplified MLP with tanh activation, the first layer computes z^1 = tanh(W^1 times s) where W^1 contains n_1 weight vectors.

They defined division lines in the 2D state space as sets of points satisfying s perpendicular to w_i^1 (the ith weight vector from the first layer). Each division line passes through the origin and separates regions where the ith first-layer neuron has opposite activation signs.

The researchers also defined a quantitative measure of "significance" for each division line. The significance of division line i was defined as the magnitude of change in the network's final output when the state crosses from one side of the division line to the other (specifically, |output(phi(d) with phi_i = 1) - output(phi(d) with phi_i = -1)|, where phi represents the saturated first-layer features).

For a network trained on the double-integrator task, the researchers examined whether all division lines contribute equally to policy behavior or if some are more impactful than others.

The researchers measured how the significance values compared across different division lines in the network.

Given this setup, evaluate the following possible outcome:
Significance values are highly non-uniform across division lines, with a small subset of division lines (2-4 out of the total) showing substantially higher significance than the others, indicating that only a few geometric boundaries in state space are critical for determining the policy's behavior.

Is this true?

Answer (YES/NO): NO